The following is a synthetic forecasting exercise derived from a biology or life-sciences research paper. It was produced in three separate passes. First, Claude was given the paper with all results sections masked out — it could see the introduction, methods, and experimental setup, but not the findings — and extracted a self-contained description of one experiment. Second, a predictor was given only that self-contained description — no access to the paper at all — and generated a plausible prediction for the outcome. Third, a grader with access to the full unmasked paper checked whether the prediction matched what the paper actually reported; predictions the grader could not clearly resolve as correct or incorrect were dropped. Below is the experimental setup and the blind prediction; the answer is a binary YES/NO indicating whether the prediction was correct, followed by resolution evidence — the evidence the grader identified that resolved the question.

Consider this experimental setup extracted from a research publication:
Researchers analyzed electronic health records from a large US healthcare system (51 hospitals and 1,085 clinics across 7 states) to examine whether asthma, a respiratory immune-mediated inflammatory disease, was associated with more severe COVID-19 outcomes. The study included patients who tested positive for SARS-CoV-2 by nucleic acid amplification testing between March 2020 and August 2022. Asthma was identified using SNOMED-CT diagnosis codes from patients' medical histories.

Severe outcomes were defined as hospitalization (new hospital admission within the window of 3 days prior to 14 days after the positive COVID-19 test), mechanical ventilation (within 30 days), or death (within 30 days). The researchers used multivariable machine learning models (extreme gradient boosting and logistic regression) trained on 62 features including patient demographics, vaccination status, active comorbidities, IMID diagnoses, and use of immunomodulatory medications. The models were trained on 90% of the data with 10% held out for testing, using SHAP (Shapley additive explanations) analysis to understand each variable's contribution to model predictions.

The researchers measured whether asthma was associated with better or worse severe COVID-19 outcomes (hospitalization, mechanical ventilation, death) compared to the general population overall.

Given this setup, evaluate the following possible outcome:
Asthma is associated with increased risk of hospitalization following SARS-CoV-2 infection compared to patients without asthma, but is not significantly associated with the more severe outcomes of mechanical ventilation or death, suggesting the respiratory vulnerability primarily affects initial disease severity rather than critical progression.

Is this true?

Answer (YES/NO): NO